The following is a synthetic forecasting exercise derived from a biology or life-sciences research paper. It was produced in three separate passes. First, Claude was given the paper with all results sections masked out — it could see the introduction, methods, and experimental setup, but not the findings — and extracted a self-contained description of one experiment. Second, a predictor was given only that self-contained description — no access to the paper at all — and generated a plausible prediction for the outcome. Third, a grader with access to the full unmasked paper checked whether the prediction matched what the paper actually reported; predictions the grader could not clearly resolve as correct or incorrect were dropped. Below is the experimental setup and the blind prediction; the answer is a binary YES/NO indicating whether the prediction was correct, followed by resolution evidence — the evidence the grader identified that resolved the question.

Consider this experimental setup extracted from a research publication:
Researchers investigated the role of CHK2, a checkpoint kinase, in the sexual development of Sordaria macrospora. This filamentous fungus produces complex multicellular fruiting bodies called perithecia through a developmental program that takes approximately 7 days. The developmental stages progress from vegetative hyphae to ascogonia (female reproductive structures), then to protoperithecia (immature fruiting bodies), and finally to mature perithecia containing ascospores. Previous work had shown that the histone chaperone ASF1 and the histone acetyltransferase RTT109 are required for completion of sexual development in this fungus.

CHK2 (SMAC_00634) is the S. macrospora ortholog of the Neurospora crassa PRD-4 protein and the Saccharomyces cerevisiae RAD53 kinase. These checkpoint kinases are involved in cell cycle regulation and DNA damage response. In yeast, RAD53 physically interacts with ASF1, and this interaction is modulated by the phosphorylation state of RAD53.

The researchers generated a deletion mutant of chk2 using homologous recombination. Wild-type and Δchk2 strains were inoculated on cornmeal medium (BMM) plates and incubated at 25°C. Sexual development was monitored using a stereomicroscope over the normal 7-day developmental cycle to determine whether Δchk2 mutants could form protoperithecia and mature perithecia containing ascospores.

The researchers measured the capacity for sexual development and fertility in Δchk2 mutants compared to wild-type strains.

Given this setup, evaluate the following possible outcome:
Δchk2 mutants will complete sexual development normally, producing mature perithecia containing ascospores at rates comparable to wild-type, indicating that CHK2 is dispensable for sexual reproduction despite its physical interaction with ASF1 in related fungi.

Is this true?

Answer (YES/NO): YES